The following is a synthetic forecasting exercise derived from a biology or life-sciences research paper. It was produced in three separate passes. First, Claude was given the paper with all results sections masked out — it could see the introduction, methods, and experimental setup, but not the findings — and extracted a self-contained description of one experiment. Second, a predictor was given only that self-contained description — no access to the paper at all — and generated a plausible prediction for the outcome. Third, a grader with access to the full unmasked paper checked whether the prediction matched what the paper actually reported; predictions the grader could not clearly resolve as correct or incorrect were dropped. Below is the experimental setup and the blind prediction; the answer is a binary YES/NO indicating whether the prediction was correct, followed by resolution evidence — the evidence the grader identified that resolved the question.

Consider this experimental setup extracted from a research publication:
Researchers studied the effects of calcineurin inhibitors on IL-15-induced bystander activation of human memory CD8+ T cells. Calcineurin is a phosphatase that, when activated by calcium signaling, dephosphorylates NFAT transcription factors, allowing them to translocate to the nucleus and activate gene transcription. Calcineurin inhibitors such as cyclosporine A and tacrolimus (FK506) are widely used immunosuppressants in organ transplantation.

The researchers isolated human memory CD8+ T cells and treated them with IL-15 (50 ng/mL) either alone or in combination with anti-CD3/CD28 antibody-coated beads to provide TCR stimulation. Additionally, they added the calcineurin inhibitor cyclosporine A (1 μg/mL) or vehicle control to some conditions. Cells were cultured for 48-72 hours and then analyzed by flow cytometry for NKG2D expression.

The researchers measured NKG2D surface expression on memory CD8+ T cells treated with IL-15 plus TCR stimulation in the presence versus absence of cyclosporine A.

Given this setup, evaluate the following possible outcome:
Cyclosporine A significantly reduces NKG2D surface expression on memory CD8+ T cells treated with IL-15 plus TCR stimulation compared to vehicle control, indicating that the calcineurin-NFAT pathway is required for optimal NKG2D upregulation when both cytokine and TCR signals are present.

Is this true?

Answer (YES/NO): NO